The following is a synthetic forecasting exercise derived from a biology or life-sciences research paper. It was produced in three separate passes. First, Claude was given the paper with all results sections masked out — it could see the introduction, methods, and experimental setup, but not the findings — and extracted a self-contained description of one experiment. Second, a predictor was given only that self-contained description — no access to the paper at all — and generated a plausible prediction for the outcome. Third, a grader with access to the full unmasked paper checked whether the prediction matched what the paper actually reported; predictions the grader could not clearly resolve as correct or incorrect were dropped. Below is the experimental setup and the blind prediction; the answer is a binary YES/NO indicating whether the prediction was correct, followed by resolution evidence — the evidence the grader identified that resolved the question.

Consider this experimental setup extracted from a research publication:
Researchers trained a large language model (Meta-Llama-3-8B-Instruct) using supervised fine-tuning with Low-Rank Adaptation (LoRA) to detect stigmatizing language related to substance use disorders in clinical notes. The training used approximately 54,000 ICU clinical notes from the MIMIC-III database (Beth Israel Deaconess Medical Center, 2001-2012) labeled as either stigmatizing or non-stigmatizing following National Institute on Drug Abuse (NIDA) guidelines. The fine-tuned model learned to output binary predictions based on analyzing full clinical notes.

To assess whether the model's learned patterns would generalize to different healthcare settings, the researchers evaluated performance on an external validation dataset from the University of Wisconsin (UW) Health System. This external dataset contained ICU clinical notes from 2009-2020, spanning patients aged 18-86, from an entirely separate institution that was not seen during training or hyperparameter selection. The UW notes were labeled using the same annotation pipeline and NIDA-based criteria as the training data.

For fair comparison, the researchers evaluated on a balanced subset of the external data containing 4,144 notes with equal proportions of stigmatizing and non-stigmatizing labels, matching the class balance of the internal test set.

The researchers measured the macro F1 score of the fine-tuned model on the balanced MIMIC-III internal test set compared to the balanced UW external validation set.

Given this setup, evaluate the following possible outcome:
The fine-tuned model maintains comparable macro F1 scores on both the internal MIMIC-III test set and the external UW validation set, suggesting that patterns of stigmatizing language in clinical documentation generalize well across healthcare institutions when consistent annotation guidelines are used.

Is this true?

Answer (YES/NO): YES